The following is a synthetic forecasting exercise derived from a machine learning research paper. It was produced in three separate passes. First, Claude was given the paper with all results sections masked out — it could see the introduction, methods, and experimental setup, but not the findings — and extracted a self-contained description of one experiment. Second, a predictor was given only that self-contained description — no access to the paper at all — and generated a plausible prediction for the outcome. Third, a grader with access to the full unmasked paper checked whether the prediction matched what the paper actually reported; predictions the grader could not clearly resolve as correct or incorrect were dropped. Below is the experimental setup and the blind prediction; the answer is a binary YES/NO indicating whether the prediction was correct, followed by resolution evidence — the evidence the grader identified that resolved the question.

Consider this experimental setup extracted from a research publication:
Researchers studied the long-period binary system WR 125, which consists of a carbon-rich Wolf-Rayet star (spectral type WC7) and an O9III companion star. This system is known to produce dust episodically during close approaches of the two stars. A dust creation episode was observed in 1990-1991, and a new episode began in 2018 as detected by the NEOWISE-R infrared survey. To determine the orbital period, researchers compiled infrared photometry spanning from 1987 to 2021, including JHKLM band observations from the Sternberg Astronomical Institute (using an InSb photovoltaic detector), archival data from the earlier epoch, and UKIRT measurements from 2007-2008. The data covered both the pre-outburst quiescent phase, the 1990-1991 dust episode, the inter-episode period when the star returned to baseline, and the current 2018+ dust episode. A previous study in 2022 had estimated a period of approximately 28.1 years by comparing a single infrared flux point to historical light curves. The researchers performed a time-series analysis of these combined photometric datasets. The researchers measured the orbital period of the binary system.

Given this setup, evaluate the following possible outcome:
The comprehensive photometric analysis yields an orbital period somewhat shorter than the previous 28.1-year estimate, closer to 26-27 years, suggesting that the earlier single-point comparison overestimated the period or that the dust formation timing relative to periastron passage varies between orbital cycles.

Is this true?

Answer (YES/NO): NO